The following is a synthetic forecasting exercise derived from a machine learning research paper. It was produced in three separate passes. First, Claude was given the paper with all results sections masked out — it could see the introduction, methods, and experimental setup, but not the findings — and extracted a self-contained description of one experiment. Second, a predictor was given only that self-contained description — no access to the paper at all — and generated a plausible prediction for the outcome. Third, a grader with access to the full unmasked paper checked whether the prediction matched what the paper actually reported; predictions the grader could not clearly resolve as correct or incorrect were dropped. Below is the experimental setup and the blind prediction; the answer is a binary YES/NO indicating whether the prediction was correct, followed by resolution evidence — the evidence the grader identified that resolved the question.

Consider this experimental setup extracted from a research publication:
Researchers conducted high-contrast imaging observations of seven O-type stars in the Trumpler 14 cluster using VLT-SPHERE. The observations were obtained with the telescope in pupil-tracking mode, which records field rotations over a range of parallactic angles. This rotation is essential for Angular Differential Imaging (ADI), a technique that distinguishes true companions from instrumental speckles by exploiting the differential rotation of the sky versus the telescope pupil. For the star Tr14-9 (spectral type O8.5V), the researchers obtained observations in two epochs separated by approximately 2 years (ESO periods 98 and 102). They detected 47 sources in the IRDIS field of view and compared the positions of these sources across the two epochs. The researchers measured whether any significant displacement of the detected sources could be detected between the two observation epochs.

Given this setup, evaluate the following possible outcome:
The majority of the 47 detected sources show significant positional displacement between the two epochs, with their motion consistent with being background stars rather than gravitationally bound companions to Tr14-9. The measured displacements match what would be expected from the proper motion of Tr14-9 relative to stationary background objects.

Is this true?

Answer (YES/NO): NO